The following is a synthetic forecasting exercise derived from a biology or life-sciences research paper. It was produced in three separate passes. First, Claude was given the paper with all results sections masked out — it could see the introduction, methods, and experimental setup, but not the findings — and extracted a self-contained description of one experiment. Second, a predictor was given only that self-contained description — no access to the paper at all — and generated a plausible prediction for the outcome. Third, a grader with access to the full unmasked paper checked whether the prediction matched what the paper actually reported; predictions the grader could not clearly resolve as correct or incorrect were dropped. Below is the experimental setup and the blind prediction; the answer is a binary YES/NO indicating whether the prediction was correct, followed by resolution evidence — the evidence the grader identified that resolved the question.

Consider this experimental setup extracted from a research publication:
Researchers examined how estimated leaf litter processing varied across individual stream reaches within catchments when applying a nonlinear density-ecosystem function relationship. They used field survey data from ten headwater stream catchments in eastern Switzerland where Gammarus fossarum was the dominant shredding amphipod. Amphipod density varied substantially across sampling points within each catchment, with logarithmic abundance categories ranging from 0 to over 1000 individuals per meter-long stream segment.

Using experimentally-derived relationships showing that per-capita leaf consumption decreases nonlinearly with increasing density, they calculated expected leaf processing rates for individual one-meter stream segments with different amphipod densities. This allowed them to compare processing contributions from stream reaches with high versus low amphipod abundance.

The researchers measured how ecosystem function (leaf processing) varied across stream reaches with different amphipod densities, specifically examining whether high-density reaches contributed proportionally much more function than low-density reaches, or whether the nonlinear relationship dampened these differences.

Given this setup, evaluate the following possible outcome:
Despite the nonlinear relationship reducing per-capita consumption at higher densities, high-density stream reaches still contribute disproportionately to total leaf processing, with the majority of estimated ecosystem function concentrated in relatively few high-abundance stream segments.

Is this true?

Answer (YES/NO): NO